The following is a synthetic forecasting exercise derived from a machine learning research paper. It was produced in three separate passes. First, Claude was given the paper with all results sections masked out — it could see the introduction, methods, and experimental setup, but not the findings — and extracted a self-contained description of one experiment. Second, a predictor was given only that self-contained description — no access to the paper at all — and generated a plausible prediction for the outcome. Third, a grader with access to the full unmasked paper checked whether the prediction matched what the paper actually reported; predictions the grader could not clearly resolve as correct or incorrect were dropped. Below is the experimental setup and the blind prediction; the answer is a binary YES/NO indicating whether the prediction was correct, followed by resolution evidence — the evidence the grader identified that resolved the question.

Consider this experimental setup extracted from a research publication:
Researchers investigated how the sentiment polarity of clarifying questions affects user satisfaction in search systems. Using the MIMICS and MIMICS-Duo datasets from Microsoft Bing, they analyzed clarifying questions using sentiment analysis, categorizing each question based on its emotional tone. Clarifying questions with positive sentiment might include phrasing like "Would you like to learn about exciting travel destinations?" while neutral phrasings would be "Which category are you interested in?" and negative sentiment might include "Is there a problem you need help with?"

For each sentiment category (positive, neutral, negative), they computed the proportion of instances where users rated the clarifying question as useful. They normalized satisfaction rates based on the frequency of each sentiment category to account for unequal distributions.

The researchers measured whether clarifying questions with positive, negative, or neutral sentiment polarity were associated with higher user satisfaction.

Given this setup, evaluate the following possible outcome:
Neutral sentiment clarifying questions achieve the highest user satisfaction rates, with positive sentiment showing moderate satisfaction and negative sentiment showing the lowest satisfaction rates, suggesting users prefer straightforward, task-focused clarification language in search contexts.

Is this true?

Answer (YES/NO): NO